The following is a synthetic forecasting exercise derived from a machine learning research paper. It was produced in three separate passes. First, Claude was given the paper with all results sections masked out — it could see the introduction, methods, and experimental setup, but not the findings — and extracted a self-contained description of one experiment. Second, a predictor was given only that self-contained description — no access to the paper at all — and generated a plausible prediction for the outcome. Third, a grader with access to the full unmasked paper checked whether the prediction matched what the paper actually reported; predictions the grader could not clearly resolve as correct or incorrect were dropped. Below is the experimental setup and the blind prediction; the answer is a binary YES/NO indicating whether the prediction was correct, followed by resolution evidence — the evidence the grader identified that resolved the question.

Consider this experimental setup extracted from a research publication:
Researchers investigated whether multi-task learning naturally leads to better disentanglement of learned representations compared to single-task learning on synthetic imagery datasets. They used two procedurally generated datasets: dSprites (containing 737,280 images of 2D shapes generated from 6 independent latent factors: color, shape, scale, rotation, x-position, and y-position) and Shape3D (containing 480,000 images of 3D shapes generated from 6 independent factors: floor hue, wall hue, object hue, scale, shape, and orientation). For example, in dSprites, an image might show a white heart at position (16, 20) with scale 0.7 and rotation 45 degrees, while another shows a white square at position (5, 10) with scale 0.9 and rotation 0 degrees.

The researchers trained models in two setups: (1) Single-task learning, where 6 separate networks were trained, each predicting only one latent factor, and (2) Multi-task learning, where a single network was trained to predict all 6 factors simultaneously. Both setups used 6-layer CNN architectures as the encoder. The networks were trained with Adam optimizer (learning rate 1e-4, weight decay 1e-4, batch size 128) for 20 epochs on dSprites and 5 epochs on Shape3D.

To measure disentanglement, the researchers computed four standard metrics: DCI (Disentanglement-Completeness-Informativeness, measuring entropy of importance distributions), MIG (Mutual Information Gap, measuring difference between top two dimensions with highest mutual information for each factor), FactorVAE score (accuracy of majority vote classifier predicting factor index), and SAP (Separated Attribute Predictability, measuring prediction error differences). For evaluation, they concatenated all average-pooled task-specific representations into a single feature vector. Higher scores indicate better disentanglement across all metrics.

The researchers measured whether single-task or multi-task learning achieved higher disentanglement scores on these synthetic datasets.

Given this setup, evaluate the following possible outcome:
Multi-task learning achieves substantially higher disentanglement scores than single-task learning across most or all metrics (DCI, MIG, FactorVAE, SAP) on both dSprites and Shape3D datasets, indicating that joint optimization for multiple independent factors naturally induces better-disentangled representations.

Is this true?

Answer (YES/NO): NO